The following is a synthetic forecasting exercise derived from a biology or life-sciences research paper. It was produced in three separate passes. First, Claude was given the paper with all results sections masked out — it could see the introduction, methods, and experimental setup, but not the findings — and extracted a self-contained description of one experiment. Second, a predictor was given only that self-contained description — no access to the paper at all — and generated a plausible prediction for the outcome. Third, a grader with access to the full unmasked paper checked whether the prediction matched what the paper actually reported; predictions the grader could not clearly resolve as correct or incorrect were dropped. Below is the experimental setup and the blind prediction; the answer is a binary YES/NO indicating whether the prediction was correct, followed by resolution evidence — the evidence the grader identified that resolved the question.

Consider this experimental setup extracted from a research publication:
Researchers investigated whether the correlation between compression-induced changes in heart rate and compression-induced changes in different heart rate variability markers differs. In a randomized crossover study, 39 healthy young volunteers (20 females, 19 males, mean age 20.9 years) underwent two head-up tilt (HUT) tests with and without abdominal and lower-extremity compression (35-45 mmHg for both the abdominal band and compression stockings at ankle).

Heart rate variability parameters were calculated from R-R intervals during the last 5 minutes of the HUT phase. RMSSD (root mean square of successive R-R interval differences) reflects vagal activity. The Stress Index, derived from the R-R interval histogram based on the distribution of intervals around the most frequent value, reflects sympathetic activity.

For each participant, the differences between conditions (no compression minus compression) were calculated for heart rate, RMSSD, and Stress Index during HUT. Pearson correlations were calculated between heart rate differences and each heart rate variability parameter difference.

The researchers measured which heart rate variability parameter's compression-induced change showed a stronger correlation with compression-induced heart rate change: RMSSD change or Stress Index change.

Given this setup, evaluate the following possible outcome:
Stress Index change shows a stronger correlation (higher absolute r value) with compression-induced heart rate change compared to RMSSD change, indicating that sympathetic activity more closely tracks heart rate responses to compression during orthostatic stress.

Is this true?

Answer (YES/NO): YES